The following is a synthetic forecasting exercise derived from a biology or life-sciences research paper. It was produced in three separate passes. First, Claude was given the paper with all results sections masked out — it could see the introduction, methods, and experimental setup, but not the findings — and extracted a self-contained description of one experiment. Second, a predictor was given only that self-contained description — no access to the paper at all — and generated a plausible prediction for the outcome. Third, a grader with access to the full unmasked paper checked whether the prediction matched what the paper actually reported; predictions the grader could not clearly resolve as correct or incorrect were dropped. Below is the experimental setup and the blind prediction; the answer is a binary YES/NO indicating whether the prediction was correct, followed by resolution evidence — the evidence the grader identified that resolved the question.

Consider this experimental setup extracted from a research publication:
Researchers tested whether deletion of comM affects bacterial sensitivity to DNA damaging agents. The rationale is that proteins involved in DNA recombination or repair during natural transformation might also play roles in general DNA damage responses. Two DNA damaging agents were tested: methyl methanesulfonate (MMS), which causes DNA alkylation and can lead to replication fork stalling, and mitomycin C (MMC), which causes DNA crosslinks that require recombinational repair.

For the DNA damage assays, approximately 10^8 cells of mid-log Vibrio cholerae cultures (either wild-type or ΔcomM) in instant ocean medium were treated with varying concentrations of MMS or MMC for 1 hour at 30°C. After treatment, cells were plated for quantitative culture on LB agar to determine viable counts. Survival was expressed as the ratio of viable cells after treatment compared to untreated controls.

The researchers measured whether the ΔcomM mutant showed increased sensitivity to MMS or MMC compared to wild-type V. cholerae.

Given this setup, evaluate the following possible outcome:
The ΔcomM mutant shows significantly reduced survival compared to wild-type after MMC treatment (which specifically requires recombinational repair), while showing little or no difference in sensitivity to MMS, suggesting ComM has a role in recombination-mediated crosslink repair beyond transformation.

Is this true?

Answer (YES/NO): NO